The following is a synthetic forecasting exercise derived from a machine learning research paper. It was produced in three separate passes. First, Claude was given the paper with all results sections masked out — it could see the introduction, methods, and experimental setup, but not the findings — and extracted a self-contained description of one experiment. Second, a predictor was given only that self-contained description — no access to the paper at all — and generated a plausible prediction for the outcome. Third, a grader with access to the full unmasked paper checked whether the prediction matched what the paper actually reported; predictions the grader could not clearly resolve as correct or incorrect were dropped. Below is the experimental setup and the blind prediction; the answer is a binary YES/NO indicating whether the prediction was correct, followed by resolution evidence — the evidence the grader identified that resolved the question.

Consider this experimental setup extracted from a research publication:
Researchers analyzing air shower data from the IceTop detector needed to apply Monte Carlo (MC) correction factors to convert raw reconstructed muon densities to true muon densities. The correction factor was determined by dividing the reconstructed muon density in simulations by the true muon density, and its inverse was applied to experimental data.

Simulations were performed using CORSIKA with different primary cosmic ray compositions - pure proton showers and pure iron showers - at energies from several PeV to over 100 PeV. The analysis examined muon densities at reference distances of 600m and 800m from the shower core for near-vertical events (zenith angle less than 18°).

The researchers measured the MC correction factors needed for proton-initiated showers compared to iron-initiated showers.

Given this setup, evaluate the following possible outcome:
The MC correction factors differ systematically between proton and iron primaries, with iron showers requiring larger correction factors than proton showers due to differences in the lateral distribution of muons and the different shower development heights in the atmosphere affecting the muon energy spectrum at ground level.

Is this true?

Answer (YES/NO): YES